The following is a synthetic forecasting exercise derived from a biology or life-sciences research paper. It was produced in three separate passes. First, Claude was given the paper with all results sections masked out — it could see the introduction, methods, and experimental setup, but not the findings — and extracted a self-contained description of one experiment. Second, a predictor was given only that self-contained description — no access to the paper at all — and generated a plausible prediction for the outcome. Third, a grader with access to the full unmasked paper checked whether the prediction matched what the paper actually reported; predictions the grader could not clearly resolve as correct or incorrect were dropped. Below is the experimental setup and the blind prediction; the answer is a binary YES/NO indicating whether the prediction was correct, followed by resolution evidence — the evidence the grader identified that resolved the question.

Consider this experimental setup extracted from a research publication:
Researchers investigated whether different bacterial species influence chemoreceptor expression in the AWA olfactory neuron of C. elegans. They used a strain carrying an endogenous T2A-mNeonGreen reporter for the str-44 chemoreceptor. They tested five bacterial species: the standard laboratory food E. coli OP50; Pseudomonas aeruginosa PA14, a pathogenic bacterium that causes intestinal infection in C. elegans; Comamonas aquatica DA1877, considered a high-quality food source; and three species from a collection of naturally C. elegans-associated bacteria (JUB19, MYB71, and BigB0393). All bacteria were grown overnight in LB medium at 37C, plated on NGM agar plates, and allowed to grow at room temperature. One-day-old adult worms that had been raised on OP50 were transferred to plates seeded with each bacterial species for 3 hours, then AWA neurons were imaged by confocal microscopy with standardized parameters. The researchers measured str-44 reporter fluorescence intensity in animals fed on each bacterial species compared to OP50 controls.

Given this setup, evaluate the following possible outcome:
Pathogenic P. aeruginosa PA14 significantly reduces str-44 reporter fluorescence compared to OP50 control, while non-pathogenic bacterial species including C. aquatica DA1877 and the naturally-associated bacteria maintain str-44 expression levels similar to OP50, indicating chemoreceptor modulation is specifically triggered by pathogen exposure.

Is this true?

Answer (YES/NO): NO